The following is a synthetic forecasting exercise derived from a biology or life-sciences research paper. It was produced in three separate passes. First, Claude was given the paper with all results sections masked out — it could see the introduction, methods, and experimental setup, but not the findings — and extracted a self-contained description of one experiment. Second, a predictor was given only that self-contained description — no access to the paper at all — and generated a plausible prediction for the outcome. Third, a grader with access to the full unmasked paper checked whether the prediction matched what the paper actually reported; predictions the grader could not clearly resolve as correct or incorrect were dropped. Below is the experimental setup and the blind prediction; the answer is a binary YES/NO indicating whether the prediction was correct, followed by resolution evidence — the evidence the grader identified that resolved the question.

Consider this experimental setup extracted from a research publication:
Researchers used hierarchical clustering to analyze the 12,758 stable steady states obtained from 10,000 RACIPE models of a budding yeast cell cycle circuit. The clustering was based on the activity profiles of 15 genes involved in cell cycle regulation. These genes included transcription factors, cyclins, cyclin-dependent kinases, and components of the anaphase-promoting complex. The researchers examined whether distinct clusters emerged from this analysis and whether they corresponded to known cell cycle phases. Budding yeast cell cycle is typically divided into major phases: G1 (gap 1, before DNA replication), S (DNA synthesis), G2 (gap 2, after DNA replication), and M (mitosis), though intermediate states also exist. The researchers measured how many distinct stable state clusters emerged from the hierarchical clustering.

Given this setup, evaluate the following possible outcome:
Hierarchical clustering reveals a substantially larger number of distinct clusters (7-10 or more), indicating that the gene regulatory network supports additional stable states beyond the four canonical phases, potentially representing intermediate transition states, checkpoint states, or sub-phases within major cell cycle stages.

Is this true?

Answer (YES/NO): NO